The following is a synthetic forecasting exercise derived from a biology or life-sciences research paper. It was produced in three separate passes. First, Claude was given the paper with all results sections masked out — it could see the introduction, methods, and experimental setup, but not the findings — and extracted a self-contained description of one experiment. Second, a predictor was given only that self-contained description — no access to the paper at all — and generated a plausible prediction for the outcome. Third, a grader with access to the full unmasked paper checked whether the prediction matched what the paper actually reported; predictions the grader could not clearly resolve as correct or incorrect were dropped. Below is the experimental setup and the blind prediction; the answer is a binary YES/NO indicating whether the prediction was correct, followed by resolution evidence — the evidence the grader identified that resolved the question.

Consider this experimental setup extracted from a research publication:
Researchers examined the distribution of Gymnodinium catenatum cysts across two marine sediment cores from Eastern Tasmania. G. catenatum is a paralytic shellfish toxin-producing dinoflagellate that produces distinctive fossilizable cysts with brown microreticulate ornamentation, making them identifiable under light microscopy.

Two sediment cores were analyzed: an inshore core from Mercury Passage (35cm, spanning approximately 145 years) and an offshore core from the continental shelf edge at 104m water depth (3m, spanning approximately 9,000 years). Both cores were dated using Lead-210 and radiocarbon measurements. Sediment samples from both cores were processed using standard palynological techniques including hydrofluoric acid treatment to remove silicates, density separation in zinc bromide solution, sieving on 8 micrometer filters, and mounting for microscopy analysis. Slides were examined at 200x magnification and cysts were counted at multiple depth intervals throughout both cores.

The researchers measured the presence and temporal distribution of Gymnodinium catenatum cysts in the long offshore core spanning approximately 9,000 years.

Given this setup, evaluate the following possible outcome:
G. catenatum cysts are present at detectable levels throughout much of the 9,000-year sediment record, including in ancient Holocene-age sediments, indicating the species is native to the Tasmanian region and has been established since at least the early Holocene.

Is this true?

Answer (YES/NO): NO